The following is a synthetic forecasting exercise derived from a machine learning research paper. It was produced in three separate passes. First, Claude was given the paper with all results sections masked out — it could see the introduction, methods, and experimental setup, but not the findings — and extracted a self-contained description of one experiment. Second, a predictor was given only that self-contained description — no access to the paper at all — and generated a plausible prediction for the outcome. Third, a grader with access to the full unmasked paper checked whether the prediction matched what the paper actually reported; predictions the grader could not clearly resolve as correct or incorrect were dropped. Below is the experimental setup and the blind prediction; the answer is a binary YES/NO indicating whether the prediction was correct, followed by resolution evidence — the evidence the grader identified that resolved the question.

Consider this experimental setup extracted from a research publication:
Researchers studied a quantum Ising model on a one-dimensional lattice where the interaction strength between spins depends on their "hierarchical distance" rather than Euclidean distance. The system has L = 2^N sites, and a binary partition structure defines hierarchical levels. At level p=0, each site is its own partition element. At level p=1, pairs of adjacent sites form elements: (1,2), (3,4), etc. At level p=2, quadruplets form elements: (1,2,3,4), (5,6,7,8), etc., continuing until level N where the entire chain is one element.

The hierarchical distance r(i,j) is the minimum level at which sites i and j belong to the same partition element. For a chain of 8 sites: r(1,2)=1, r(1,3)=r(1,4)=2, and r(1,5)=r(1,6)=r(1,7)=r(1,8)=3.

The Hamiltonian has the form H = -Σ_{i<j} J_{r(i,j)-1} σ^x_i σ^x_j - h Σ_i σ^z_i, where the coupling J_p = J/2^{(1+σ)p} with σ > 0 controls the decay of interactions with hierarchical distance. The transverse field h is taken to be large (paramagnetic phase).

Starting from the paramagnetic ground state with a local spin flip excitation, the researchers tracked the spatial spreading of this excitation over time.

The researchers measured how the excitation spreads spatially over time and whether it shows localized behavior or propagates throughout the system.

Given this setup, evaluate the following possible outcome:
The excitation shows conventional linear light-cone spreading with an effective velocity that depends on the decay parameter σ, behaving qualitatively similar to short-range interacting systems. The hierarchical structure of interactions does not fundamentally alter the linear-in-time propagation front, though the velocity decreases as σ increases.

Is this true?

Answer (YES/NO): NO